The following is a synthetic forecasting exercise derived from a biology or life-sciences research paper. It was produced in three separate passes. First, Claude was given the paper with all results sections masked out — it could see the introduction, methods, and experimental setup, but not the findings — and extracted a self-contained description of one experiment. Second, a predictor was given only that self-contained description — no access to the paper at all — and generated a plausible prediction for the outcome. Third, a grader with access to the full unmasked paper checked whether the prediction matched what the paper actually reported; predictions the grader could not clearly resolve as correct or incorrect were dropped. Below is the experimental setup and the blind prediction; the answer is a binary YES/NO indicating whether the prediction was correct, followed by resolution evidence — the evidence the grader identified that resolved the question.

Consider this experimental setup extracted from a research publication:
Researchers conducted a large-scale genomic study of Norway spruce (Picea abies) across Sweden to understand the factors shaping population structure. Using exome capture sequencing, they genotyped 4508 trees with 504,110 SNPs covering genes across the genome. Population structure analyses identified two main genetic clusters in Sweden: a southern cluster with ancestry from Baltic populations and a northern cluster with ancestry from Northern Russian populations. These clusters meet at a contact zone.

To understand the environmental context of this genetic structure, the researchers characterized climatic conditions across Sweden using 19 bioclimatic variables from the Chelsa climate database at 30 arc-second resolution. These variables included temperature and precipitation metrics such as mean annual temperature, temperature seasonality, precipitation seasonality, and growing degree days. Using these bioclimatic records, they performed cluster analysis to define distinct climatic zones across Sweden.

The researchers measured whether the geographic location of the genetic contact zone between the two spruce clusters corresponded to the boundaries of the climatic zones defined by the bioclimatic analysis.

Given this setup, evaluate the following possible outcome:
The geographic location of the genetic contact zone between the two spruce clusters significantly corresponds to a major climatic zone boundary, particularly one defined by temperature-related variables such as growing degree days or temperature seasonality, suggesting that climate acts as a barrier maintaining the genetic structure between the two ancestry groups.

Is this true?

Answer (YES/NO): YES